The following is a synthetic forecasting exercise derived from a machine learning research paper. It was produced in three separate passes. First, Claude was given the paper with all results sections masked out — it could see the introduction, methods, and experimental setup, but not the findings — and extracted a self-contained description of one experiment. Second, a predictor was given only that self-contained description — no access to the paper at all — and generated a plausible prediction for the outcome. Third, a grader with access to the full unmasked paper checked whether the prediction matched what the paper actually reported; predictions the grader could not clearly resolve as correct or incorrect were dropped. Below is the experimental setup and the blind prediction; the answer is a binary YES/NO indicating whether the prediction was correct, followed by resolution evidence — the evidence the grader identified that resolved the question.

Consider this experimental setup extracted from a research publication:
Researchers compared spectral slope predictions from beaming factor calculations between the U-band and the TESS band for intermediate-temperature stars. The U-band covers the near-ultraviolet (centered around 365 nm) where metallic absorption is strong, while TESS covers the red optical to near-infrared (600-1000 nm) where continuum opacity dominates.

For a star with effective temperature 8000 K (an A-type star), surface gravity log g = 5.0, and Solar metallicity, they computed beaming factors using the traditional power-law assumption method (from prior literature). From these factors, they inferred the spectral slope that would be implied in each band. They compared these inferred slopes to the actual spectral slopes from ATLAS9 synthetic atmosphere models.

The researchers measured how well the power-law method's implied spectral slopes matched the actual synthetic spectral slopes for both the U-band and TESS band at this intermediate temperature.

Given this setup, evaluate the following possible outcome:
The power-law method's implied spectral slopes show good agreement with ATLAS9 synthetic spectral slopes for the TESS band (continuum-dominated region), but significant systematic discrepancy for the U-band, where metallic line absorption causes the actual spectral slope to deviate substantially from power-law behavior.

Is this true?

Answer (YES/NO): YES